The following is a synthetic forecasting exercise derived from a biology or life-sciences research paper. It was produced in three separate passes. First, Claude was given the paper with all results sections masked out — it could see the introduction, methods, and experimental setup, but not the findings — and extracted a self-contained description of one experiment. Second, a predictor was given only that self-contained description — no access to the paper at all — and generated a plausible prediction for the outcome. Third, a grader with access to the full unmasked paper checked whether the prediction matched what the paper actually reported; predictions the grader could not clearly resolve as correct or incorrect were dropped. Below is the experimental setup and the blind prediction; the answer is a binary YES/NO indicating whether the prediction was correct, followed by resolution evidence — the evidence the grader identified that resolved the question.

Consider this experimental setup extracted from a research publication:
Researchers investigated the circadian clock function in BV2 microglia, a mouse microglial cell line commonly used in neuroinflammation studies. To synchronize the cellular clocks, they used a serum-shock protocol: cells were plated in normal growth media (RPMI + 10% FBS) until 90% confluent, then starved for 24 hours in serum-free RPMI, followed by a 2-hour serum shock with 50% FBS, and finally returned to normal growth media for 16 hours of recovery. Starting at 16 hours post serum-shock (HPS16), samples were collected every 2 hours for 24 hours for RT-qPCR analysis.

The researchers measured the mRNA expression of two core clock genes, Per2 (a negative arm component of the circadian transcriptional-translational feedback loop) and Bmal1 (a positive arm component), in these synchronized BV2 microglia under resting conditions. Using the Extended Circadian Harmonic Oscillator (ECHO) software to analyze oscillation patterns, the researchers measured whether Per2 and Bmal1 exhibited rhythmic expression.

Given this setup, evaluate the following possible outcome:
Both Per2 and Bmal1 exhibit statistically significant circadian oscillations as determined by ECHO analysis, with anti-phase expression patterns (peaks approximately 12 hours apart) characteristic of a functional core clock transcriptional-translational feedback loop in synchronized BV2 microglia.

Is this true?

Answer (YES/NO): NO